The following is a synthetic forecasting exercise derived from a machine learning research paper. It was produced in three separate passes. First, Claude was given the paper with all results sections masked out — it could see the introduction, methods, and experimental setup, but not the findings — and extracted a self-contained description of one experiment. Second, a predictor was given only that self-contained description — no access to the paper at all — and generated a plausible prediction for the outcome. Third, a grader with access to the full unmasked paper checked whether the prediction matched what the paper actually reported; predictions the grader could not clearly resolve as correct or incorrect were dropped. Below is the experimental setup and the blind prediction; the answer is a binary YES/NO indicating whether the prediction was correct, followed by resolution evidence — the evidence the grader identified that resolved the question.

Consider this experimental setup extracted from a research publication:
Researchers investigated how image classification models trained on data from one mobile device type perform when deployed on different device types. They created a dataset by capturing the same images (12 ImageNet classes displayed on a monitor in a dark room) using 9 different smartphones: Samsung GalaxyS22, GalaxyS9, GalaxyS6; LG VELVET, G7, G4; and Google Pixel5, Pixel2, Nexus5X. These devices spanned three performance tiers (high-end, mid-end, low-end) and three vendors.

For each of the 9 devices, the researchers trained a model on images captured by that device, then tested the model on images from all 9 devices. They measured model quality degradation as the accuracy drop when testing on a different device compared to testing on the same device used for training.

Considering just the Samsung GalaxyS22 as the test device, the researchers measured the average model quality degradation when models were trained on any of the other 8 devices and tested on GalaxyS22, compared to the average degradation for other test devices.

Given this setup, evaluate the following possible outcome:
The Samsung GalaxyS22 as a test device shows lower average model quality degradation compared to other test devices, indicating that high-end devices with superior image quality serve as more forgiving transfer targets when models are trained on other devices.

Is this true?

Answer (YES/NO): NO